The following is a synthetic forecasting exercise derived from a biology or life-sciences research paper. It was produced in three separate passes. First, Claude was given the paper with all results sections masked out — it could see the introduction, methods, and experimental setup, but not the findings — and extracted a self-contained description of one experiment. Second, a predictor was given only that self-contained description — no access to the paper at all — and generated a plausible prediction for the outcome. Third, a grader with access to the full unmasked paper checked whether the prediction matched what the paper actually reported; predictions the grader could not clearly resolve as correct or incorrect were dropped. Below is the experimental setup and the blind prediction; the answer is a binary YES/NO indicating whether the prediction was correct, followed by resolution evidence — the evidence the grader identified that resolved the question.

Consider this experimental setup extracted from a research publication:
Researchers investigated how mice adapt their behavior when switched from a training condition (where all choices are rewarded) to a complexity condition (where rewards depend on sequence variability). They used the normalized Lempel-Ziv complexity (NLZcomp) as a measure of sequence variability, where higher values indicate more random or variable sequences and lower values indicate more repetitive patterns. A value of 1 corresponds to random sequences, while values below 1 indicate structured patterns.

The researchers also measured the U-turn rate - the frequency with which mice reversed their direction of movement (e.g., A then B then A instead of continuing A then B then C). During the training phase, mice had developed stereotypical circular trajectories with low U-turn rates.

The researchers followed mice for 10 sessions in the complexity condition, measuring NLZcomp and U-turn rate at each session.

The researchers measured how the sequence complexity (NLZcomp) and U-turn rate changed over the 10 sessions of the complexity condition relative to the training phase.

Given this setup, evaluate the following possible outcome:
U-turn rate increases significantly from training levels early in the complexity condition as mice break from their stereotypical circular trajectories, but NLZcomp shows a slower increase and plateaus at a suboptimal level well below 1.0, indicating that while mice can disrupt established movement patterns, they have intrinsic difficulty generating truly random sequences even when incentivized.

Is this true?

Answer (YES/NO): NO